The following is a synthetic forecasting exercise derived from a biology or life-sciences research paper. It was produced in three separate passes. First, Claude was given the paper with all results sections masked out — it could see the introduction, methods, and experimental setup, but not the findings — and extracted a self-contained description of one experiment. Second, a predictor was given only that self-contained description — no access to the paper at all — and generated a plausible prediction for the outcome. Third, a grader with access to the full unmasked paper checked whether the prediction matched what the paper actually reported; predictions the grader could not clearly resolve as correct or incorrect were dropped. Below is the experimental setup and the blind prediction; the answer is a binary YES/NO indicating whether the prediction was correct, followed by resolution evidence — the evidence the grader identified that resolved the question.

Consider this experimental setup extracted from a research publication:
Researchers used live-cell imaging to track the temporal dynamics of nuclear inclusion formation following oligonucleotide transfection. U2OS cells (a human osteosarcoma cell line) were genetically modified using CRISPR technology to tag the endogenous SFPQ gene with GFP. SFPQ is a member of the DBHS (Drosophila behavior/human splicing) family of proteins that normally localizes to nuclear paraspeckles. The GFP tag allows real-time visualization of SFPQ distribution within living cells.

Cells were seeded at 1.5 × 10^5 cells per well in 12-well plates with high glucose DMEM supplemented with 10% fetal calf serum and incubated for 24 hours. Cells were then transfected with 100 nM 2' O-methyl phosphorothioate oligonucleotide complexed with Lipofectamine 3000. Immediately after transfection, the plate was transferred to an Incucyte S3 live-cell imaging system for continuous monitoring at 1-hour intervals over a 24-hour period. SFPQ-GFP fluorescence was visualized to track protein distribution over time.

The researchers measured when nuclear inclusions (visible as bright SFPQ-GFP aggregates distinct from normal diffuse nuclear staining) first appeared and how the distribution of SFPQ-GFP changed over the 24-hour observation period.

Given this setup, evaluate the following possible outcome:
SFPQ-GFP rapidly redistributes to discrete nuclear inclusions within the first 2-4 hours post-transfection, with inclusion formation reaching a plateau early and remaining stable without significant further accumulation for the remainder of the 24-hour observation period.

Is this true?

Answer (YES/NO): NO